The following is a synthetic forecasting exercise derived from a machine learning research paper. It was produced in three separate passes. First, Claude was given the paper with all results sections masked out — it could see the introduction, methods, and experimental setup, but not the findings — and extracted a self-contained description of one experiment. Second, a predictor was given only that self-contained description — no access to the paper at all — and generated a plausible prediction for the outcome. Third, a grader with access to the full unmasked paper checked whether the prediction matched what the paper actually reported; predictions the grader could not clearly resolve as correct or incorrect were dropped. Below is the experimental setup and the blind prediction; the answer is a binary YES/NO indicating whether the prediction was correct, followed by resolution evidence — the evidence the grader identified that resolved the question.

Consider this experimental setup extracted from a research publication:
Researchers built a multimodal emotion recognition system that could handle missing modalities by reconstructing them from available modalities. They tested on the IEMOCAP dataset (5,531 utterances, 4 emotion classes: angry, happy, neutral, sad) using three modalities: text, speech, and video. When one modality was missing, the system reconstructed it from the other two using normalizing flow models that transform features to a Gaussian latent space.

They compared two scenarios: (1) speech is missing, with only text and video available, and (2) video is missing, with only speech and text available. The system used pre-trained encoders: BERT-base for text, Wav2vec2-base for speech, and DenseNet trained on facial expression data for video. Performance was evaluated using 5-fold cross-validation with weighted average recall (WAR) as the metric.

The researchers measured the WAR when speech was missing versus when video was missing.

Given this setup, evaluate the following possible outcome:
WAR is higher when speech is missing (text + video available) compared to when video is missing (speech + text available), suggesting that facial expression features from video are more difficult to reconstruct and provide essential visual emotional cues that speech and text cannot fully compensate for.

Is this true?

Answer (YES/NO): NO